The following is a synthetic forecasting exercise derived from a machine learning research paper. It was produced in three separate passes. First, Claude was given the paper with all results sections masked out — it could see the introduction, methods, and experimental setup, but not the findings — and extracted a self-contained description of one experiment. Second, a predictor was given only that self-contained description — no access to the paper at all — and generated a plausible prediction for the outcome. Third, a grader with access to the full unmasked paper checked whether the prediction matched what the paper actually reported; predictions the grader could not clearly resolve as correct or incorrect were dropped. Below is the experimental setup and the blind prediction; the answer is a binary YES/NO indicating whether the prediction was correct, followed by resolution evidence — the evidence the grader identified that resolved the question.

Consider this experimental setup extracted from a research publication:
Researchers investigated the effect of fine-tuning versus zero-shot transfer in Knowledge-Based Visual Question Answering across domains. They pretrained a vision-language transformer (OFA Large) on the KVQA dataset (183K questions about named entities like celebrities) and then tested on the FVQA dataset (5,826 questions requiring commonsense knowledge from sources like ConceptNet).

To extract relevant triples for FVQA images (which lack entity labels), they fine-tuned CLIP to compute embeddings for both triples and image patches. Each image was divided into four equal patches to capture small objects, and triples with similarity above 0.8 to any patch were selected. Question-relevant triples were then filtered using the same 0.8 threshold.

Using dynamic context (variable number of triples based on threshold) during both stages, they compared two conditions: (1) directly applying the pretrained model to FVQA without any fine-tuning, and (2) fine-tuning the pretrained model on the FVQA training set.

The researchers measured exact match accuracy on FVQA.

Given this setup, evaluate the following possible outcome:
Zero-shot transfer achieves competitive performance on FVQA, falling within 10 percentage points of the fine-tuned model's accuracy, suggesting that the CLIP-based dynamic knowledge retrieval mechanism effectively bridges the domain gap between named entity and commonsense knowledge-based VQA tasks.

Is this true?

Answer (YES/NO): NO